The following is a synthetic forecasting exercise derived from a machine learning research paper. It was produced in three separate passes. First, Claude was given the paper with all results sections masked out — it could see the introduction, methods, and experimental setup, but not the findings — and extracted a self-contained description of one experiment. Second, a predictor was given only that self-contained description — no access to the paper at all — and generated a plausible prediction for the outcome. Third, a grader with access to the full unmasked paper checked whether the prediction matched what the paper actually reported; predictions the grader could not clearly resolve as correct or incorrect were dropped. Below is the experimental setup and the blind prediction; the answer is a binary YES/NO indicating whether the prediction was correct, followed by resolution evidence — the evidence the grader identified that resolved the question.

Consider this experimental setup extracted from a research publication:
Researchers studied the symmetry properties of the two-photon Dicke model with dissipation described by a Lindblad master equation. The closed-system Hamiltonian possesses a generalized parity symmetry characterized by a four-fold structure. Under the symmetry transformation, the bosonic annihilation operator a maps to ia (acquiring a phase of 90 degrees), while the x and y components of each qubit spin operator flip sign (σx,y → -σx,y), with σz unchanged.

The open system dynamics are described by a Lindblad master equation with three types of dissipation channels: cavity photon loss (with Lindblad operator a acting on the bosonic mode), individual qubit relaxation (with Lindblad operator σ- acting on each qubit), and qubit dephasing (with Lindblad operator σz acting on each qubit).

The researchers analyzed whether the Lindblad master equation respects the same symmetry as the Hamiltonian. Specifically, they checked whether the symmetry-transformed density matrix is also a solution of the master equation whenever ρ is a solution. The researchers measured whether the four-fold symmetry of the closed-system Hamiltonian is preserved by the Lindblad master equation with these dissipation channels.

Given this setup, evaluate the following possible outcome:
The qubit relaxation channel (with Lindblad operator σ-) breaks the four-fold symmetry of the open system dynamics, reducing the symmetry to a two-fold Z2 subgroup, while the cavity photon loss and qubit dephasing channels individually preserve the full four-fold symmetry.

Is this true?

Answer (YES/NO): NO